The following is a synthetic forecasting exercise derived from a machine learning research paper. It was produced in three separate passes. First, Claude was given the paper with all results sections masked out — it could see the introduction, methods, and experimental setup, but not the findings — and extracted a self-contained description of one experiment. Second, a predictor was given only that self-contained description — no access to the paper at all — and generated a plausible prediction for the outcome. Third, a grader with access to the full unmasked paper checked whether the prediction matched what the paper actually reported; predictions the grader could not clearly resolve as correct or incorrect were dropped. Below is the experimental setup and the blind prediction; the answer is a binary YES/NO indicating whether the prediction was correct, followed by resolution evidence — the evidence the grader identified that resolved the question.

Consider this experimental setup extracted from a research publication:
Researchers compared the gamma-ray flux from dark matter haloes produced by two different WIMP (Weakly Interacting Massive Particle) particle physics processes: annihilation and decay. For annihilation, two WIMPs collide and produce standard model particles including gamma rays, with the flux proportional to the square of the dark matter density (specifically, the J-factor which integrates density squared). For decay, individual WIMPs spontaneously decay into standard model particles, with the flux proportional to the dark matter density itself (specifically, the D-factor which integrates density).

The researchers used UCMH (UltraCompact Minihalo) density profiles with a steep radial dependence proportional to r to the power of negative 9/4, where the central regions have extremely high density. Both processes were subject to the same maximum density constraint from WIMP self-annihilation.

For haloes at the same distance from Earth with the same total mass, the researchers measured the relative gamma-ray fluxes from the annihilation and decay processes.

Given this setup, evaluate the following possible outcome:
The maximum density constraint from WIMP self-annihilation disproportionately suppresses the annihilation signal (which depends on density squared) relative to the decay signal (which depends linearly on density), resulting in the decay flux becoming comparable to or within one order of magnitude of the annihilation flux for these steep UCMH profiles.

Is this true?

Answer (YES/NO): NO